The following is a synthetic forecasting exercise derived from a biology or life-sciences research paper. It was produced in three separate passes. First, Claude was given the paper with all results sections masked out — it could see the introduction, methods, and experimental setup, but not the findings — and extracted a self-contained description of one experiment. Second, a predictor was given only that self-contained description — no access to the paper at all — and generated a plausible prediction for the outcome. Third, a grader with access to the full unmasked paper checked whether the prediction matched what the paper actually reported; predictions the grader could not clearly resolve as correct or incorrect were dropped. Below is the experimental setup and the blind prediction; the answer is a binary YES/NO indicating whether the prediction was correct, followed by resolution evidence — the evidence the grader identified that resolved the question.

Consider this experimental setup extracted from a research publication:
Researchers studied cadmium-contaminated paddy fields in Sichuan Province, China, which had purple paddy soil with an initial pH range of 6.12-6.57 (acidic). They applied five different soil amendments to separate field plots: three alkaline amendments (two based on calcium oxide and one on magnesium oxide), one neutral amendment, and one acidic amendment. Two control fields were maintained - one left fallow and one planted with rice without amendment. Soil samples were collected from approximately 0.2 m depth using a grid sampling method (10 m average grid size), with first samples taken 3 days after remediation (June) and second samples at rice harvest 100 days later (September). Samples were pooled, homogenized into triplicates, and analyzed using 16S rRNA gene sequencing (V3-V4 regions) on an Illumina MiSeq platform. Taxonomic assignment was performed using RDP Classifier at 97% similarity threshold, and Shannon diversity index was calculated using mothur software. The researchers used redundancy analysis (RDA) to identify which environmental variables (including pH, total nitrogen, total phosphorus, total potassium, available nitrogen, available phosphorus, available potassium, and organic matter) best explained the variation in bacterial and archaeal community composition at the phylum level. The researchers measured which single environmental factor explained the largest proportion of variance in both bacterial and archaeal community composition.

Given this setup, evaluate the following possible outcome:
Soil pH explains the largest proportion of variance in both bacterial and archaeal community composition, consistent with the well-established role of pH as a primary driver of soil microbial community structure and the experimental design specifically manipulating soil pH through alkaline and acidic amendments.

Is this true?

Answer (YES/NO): YES